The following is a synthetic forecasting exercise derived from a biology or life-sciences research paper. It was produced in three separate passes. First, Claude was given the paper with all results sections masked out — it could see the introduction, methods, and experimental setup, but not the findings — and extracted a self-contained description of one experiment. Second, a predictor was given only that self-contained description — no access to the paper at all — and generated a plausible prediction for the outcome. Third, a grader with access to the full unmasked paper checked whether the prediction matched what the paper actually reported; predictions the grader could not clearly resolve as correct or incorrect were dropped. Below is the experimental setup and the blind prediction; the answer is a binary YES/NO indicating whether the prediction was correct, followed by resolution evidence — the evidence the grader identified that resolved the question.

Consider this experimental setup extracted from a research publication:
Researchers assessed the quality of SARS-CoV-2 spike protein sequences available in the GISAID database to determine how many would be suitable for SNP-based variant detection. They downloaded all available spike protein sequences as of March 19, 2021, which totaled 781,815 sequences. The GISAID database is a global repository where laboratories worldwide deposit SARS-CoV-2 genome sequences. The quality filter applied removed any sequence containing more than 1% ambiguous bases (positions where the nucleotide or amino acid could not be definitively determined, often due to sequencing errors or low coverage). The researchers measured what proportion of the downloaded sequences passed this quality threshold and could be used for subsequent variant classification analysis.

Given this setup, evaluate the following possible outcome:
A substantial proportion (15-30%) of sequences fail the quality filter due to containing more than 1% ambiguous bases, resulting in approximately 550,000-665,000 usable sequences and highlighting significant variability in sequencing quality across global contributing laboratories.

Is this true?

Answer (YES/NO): YES